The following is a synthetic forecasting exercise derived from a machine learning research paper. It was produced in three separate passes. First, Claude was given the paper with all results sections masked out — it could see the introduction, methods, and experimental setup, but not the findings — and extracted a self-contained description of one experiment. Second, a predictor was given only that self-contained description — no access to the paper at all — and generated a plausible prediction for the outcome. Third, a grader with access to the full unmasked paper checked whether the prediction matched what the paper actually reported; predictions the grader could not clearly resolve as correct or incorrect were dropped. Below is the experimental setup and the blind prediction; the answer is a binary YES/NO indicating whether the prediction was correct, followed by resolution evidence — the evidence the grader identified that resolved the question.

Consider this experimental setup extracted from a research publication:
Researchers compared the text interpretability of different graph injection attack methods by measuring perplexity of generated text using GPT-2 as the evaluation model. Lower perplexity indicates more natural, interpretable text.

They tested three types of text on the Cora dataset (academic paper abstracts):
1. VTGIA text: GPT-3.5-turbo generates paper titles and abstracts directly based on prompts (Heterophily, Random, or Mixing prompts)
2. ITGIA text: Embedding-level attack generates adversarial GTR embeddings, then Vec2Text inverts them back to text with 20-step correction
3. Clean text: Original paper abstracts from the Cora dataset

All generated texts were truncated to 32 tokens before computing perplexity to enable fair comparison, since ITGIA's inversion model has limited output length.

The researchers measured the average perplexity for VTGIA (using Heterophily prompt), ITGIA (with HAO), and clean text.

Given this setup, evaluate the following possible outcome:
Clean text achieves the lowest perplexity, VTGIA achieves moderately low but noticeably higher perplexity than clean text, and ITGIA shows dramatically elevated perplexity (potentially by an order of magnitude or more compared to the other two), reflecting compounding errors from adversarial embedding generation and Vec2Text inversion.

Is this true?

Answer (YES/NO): NO